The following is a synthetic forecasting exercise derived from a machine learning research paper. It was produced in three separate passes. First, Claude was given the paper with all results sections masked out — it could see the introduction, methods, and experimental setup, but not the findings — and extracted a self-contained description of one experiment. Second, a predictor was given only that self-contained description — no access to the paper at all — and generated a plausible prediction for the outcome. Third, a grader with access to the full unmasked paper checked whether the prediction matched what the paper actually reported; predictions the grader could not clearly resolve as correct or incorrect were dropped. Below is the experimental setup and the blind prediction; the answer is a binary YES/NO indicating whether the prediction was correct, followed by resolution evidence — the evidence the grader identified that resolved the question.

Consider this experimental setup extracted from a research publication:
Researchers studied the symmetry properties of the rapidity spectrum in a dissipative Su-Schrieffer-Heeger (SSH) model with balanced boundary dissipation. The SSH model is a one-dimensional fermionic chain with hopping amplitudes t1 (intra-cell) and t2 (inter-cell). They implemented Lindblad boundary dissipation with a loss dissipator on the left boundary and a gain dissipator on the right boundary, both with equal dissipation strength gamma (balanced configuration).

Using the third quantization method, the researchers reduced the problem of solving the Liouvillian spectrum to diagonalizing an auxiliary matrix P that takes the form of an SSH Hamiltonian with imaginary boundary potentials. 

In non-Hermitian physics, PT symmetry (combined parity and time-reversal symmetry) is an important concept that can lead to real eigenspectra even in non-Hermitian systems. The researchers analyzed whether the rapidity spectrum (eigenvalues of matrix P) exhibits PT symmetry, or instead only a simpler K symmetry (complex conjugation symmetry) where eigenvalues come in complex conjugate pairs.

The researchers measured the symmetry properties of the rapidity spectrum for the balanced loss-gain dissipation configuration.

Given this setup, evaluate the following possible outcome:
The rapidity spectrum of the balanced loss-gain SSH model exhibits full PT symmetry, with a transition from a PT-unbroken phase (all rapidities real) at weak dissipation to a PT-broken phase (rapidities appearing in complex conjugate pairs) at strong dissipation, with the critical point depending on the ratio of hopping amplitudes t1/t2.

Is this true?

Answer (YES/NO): NO